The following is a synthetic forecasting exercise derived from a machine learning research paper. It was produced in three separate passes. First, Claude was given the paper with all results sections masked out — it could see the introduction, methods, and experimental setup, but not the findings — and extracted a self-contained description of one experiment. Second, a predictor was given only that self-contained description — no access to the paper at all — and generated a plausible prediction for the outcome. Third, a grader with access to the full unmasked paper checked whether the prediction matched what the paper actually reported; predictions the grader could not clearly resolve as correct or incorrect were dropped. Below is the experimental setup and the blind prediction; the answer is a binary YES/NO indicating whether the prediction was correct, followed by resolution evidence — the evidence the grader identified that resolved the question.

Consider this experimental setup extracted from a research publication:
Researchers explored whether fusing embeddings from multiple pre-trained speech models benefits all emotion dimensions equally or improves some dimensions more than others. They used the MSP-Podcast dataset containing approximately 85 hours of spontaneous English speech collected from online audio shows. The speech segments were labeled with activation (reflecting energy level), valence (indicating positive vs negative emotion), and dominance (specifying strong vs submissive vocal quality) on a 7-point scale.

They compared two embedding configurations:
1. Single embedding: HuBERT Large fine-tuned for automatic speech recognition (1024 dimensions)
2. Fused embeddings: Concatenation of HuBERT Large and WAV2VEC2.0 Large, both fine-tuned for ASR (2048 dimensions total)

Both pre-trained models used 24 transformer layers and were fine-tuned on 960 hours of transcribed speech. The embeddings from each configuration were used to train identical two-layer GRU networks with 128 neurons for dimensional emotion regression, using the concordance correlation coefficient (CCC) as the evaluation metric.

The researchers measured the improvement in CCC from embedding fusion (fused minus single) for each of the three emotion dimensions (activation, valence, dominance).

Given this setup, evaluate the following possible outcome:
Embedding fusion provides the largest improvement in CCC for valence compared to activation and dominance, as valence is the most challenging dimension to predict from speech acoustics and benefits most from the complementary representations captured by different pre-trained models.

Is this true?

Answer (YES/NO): YES